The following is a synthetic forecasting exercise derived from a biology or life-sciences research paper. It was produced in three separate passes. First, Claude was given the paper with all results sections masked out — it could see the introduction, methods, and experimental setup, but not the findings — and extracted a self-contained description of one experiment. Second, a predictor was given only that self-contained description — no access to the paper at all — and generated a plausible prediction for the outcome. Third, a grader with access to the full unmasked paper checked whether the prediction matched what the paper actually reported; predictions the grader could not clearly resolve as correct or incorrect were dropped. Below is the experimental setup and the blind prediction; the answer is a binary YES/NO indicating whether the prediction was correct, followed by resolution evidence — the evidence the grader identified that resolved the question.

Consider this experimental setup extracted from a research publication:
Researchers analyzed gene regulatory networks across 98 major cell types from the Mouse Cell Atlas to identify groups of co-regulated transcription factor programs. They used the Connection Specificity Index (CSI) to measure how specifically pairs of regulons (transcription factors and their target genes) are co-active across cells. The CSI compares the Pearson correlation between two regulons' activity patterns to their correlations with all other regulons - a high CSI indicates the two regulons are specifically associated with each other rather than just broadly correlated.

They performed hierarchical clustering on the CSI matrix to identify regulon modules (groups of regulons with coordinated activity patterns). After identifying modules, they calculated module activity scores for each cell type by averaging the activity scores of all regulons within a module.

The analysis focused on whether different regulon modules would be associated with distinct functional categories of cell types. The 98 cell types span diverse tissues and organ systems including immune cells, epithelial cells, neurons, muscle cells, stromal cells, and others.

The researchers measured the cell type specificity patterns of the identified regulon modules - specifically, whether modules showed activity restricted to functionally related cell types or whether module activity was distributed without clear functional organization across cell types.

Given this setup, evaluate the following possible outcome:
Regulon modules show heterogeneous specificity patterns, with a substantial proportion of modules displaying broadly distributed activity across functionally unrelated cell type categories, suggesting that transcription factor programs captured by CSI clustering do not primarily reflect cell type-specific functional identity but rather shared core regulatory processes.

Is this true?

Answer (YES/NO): NO